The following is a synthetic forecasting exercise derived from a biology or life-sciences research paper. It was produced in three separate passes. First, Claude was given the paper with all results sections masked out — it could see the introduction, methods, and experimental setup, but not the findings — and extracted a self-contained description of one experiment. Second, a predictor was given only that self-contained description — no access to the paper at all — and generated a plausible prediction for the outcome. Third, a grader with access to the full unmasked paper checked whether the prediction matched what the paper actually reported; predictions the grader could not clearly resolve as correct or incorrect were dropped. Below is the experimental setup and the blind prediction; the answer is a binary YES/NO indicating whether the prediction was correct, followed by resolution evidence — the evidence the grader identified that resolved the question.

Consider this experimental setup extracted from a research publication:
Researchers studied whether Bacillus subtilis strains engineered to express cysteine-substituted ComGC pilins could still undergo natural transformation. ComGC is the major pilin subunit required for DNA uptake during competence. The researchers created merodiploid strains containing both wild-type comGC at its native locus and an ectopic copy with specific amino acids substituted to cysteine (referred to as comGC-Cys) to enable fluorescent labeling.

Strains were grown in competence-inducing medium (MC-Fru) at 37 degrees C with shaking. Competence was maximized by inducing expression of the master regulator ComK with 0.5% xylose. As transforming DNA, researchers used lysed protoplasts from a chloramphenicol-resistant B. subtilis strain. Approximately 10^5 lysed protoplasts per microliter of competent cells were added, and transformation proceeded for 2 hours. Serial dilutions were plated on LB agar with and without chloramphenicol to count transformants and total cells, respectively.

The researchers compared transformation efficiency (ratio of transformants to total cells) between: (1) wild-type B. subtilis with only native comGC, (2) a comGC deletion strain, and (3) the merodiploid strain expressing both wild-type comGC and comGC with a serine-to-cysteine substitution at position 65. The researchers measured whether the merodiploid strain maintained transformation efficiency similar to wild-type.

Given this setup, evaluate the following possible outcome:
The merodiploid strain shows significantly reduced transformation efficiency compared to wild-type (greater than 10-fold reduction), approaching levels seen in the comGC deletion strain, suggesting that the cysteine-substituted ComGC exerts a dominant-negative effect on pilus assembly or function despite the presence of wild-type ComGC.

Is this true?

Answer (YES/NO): NO